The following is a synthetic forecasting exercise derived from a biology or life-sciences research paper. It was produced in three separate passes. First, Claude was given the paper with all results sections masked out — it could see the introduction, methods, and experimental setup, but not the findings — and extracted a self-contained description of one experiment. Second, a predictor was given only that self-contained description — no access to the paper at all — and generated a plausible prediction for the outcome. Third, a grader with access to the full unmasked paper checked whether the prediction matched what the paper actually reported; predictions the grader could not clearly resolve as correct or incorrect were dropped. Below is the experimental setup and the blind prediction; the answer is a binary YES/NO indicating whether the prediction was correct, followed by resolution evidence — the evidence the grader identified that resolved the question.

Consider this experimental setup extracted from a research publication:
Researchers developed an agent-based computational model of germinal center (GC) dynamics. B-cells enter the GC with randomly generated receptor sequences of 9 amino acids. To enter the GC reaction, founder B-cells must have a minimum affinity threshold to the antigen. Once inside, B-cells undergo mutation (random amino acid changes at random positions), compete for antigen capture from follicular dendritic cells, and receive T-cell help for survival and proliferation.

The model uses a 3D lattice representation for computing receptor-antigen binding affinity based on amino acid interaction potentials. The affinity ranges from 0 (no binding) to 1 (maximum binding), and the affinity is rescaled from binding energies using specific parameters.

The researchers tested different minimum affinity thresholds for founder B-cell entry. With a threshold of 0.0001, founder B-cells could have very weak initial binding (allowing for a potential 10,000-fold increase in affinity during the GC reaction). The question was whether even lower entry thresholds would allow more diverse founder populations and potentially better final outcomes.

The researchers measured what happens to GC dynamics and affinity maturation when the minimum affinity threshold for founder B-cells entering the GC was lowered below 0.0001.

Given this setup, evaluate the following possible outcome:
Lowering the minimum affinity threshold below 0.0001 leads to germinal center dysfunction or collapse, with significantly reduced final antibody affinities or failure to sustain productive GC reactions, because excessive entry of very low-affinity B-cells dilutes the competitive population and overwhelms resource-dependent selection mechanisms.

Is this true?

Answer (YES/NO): YES